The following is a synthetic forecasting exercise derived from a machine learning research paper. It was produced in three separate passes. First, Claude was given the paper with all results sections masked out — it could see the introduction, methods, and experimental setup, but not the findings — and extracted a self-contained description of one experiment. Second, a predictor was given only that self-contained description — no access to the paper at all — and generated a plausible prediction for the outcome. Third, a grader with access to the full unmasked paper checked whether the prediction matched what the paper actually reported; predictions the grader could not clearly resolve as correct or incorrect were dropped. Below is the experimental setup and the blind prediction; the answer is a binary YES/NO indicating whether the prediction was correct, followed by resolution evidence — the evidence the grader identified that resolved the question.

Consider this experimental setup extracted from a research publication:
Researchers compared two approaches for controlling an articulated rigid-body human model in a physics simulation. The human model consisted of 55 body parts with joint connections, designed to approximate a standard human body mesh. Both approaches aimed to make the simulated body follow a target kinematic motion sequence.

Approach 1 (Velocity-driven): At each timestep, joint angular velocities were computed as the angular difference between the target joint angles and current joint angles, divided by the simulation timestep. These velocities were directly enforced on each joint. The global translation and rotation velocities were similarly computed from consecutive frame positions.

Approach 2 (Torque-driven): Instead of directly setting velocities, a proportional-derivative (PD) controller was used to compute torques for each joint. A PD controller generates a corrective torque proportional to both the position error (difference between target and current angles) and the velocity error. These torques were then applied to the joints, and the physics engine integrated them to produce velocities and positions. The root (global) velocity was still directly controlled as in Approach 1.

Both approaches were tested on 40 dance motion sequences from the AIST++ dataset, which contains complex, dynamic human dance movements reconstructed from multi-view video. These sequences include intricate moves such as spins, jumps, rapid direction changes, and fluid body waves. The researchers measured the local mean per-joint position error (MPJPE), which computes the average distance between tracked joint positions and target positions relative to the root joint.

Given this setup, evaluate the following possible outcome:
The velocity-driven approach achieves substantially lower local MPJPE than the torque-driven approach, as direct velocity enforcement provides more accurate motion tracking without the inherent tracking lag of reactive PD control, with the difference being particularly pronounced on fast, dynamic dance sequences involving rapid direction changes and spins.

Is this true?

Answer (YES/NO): YES